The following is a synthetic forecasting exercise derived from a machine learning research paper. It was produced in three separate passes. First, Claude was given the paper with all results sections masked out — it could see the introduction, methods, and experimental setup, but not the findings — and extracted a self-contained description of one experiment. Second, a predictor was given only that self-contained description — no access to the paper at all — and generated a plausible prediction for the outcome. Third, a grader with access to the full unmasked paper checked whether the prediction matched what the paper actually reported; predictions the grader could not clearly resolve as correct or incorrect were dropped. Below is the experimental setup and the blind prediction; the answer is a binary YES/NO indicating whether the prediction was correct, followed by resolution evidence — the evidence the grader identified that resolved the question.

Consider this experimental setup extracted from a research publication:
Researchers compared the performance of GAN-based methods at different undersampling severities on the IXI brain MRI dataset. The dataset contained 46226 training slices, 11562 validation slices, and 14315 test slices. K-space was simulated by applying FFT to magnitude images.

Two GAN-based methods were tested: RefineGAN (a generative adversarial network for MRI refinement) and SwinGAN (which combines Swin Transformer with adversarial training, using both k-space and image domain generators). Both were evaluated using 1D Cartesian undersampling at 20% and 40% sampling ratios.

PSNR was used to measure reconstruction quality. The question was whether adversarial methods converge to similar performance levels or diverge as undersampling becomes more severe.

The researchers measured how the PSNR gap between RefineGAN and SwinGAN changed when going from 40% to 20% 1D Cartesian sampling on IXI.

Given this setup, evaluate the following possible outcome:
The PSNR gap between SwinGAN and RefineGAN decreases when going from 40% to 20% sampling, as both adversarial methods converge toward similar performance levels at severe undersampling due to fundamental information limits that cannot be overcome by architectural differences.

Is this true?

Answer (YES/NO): YES